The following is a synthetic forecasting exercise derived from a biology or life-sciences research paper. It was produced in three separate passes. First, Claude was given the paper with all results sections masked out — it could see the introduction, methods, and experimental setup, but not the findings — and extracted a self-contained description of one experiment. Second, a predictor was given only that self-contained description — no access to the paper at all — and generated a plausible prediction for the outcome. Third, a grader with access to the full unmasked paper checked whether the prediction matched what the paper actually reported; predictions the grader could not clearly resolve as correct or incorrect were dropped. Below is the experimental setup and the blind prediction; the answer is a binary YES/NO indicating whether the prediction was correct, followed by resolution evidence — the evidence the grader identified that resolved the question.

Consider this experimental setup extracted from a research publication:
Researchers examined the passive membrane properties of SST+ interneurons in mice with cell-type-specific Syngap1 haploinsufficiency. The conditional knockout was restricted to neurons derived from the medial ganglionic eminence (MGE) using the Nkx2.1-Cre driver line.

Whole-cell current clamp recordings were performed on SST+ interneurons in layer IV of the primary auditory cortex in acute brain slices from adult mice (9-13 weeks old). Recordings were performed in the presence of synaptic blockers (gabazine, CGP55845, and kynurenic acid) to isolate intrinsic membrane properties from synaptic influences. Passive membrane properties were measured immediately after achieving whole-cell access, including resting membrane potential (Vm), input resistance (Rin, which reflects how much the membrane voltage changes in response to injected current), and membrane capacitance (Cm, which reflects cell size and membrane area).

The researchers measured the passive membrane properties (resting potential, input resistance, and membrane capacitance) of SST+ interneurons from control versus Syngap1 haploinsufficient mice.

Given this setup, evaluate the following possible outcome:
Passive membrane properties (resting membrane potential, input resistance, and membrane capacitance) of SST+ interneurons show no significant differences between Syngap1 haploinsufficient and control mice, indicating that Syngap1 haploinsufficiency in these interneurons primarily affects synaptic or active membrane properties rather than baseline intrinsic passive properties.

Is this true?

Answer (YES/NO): YES